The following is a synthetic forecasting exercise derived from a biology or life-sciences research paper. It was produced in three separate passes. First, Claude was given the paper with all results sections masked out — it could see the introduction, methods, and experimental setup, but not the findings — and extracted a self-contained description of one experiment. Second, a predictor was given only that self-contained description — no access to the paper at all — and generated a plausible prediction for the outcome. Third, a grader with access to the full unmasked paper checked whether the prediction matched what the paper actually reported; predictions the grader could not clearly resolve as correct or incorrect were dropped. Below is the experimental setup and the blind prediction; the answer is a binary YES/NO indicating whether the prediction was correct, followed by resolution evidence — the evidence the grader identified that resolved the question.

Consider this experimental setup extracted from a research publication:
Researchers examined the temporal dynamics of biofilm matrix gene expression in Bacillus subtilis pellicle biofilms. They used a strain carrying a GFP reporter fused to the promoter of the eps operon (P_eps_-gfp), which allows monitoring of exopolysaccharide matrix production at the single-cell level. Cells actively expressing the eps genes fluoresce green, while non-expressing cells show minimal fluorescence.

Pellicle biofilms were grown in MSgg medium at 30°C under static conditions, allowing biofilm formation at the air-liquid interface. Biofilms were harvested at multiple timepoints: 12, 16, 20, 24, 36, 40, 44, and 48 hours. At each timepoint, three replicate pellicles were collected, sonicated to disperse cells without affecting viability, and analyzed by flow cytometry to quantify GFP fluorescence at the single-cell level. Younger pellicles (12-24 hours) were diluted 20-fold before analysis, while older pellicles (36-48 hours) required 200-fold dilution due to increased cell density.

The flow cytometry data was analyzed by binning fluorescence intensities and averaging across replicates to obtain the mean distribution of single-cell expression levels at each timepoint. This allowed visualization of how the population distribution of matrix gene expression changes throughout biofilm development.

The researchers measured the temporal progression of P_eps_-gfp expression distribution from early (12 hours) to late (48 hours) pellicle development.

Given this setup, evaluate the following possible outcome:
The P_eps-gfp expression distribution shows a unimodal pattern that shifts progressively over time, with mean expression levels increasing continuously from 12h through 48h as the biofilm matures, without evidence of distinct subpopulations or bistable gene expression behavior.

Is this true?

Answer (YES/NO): NO